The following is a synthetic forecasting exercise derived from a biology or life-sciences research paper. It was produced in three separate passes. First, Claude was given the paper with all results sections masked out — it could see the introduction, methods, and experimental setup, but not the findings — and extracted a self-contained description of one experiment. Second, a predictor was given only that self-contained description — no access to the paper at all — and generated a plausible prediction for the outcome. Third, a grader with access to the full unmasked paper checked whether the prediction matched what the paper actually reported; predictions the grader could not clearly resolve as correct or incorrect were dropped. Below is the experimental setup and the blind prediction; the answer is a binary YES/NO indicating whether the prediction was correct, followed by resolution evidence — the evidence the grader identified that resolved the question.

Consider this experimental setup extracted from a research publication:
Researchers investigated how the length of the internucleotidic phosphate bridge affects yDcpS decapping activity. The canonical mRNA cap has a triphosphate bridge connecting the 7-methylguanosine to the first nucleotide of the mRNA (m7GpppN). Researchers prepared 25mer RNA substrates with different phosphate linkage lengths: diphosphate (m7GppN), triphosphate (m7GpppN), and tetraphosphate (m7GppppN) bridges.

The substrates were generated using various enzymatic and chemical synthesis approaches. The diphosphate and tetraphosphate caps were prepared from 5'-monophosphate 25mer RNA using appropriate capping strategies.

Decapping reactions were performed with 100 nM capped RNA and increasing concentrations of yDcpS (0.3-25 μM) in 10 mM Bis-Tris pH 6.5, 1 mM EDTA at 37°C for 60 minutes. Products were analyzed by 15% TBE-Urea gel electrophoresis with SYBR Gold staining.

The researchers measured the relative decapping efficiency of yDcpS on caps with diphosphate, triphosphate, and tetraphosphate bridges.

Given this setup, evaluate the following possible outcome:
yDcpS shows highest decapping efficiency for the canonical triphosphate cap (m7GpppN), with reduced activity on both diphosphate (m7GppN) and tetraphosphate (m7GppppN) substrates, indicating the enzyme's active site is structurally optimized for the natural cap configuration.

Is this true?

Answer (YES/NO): NO